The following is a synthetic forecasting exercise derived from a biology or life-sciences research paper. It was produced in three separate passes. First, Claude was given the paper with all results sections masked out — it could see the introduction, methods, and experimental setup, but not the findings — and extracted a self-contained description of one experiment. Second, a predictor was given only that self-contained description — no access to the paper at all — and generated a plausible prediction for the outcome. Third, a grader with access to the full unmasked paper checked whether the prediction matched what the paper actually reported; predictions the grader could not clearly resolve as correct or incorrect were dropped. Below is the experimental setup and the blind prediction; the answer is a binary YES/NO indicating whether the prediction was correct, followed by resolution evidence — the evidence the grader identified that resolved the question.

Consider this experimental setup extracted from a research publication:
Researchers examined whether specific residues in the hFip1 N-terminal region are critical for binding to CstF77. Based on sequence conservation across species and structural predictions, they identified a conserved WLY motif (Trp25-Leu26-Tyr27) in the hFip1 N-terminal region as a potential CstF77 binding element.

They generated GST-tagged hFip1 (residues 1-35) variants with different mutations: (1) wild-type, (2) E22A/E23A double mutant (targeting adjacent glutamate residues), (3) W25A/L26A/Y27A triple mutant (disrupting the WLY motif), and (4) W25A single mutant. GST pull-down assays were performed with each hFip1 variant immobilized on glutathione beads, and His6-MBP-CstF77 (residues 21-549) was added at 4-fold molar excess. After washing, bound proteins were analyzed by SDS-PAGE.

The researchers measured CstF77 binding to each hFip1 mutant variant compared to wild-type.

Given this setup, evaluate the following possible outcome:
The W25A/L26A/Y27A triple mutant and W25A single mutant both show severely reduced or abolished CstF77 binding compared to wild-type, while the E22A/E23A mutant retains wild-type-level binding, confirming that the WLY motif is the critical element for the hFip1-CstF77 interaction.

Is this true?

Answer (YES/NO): NO